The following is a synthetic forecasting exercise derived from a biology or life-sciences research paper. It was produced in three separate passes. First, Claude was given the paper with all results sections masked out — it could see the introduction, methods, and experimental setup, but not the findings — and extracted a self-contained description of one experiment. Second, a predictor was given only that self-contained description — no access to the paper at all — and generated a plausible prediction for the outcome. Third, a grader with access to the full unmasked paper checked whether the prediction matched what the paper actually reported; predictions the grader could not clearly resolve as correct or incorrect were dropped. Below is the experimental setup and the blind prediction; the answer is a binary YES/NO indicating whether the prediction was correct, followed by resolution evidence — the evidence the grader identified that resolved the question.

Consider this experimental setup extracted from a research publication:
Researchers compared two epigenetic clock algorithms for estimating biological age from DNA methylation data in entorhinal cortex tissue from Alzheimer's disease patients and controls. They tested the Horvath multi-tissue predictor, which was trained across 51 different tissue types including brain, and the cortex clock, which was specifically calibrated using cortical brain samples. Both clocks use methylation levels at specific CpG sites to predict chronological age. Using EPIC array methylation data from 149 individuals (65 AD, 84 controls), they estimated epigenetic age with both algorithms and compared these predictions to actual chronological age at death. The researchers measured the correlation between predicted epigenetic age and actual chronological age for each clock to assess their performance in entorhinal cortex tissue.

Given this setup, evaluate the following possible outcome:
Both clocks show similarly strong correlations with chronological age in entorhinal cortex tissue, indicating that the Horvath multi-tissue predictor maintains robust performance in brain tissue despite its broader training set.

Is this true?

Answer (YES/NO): NO